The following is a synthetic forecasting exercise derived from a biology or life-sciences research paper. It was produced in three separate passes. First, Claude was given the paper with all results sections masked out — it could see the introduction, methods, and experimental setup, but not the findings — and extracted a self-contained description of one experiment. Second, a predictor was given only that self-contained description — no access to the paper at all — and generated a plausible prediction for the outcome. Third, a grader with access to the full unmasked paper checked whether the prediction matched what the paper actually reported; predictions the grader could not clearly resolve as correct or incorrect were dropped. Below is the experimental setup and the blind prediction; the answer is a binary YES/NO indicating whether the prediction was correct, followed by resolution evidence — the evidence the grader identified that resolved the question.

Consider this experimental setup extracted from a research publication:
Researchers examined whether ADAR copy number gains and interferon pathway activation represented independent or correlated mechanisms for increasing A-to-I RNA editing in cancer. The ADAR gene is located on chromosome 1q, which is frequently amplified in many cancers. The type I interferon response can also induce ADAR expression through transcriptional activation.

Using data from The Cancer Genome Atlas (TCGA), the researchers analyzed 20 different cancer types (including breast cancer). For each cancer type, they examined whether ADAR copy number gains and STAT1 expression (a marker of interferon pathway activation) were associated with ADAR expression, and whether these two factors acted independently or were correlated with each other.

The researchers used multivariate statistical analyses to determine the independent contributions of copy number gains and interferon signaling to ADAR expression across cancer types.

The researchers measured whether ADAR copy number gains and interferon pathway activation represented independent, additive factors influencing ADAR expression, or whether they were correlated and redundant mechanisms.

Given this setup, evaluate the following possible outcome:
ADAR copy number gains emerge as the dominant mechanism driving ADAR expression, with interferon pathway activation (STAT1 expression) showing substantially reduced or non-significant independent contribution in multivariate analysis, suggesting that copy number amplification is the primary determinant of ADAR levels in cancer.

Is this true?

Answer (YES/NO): NO